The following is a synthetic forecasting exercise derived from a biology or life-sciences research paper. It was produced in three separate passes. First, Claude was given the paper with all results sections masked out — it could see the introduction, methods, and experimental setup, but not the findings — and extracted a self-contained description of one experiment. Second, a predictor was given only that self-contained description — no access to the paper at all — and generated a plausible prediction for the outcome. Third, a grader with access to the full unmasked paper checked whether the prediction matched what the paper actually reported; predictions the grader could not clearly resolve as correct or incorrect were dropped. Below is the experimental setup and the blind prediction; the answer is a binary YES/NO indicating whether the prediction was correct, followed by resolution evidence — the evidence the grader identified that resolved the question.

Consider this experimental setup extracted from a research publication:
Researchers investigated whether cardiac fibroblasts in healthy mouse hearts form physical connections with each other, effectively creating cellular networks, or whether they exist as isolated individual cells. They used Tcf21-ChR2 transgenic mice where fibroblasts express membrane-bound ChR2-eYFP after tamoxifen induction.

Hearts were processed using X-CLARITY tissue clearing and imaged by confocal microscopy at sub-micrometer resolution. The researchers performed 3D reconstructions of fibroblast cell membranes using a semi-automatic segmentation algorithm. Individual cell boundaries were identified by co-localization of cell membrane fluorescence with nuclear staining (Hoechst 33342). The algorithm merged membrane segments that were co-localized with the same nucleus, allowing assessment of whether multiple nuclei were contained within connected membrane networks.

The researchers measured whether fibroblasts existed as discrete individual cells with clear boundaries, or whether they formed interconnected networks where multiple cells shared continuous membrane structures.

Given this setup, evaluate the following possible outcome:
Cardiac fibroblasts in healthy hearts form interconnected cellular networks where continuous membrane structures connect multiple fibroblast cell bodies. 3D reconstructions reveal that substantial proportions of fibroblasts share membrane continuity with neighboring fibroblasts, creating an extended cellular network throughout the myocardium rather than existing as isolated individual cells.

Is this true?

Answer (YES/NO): YES